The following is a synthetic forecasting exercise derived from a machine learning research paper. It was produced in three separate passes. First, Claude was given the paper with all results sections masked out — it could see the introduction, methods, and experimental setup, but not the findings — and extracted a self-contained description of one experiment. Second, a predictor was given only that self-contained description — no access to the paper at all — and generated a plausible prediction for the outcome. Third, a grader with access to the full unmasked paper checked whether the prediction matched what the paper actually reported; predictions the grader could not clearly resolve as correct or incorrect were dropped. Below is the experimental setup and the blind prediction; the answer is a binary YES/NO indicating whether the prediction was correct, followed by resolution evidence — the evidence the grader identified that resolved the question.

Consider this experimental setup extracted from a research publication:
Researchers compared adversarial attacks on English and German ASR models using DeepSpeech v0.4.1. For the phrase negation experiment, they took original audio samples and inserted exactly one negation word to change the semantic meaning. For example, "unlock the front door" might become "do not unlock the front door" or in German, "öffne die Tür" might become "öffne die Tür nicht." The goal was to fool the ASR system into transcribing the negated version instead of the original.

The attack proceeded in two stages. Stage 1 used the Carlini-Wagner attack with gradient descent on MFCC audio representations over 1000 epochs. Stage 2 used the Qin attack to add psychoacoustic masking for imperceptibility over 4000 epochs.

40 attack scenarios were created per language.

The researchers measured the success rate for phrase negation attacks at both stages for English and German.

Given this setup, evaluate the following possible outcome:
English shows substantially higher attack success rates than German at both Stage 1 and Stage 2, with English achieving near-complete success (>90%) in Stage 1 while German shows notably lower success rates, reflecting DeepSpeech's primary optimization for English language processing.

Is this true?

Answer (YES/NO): NO